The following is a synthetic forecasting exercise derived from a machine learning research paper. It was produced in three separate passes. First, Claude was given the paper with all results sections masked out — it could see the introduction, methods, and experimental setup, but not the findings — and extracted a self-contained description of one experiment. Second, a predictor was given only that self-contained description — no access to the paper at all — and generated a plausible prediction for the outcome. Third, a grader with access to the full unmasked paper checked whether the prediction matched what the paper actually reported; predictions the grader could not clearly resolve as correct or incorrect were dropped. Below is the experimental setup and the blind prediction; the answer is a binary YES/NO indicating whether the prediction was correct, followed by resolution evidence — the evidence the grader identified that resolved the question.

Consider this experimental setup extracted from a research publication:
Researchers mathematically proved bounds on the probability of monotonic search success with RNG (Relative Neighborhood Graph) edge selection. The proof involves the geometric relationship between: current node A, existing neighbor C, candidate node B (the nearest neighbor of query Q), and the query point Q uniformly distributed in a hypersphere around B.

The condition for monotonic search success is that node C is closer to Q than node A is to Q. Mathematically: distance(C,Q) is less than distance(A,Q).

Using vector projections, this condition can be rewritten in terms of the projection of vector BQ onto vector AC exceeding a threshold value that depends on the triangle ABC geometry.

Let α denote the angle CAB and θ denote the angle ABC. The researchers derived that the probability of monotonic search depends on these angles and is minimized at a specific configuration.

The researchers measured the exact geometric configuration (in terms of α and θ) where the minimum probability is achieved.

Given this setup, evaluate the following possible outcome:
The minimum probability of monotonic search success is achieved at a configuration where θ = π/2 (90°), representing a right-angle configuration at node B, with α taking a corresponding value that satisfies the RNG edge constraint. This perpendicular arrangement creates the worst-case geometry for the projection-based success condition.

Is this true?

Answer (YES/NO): NO